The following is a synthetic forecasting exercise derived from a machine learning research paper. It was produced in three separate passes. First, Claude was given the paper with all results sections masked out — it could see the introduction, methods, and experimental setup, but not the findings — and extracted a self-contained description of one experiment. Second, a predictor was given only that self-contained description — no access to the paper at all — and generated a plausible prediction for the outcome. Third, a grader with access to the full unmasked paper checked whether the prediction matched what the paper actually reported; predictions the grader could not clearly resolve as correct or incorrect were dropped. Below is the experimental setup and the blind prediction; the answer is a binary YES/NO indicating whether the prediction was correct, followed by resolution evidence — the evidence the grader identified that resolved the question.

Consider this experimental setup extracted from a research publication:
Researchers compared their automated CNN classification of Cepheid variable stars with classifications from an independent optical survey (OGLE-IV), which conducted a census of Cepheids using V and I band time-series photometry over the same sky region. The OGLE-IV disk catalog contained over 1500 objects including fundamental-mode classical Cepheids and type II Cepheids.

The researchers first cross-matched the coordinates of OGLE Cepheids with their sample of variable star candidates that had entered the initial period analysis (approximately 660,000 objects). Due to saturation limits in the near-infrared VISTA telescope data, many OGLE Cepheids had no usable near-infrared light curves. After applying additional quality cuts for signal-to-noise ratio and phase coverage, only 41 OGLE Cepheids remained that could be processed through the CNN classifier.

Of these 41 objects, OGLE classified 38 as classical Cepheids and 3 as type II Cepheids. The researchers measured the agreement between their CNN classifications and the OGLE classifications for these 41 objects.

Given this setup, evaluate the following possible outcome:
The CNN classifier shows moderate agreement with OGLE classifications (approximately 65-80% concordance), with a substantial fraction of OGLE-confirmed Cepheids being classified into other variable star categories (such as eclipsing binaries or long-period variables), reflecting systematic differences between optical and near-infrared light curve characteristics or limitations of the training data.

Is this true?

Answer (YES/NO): NO